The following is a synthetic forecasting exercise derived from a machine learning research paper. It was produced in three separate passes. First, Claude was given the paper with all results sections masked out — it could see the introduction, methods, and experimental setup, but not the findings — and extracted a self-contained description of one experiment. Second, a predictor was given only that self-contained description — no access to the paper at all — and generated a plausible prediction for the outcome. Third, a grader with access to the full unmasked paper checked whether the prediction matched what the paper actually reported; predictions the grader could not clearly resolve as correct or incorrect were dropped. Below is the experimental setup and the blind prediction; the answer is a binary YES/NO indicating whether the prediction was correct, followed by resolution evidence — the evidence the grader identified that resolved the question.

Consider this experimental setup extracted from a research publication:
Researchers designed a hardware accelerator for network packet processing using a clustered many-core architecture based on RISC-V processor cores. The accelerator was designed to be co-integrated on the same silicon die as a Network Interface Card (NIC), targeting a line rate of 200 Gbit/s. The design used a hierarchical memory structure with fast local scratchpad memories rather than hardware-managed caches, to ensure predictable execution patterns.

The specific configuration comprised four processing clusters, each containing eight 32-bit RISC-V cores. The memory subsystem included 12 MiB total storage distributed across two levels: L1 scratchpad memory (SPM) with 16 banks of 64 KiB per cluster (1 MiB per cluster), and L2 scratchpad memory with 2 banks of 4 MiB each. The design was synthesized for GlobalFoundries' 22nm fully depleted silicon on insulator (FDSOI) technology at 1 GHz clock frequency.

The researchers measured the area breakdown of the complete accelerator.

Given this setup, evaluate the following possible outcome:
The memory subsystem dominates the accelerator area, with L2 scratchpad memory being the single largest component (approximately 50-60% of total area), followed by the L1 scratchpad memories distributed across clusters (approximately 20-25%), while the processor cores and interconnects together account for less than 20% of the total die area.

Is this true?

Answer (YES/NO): NO